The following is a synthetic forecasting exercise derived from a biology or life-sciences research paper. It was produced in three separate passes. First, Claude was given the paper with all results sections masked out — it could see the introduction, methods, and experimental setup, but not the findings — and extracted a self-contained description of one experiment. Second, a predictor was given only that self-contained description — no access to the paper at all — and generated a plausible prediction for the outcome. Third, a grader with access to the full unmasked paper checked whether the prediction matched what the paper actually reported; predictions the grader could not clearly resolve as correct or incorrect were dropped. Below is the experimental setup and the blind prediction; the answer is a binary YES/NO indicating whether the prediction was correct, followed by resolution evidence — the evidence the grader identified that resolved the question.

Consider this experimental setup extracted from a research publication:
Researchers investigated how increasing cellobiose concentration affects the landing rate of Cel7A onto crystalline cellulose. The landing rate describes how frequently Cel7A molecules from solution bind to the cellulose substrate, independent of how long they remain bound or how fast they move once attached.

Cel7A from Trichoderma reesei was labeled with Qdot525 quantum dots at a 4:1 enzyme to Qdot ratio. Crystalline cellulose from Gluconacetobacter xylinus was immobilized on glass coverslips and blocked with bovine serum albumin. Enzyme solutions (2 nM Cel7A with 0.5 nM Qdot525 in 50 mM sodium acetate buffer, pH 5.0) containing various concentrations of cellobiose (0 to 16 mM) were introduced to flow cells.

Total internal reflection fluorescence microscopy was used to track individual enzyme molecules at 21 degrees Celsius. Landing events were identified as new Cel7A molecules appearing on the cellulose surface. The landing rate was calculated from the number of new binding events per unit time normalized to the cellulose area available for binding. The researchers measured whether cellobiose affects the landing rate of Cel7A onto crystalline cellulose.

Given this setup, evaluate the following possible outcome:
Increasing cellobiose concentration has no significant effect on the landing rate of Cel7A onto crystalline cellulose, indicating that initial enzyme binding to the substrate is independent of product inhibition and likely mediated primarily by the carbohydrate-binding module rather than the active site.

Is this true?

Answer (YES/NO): NO